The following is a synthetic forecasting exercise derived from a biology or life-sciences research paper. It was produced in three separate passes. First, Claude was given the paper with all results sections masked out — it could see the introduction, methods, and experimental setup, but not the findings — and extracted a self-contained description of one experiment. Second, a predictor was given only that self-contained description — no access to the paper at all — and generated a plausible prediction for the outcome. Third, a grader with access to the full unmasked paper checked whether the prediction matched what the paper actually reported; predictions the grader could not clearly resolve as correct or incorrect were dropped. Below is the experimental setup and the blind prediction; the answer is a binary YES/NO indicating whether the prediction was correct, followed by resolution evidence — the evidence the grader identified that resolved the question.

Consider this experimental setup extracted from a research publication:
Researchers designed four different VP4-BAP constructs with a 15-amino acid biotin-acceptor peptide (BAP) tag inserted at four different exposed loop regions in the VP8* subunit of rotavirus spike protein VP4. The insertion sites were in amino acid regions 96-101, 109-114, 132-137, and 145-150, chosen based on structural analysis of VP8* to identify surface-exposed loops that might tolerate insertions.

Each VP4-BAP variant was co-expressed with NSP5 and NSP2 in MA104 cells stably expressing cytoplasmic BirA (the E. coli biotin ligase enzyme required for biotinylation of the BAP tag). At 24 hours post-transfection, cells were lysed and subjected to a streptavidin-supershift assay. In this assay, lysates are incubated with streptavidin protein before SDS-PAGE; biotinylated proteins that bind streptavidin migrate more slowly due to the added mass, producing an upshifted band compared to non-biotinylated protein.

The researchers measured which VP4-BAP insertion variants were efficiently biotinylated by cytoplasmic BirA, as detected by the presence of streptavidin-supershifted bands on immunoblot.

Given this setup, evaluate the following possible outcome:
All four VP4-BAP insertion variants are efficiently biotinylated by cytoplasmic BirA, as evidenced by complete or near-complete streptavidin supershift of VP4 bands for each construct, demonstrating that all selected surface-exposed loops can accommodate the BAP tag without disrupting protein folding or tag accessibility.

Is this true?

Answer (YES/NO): YES